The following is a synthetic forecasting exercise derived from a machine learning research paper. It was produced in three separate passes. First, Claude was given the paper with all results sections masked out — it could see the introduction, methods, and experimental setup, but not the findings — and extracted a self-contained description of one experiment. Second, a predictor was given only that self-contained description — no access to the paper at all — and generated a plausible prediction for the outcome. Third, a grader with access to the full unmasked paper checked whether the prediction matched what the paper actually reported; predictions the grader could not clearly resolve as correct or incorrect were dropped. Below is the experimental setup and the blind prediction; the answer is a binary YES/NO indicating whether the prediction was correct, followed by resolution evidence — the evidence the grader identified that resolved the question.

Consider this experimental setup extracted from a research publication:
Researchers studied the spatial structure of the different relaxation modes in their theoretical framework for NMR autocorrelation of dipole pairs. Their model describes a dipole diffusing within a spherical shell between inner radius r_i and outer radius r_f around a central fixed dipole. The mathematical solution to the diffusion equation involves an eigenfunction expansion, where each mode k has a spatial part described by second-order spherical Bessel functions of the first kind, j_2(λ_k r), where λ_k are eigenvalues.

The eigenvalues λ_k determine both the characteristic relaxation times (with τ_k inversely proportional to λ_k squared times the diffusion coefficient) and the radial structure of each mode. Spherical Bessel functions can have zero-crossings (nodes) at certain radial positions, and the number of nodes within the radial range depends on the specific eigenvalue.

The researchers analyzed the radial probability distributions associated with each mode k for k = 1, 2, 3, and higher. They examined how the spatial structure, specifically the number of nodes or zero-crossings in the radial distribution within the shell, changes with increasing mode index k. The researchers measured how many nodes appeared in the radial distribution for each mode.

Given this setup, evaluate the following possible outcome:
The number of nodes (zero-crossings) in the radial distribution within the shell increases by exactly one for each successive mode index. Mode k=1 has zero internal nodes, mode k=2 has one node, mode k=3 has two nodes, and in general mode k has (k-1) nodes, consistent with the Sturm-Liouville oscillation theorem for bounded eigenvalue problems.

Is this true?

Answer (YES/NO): YES